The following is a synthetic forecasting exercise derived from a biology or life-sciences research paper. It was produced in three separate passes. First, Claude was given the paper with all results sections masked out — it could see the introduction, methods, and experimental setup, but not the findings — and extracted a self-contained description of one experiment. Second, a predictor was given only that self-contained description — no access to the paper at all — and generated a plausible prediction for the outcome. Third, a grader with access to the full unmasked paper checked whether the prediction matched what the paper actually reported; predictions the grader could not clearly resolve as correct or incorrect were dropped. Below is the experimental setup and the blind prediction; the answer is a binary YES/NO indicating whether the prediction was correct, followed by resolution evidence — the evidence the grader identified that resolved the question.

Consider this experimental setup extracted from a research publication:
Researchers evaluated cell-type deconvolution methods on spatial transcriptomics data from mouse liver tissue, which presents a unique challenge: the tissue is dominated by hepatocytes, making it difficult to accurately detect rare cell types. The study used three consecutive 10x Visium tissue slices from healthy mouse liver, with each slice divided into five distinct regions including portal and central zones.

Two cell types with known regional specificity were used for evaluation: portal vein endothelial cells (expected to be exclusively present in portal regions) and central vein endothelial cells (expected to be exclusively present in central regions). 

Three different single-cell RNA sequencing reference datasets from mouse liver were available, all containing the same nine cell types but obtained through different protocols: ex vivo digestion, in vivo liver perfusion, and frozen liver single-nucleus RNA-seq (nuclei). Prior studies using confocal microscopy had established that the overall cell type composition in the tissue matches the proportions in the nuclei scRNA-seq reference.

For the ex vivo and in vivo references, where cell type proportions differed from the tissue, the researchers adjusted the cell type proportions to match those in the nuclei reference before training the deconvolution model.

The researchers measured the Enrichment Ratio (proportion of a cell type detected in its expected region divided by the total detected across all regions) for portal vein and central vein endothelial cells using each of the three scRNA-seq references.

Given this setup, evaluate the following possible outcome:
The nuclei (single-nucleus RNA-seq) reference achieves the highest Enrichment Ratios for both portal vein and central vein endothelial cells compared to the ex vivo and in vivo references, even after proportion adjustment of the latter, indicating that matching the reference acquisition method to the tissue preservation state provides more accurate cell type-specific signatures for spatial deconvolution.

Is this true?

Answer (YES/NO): NO